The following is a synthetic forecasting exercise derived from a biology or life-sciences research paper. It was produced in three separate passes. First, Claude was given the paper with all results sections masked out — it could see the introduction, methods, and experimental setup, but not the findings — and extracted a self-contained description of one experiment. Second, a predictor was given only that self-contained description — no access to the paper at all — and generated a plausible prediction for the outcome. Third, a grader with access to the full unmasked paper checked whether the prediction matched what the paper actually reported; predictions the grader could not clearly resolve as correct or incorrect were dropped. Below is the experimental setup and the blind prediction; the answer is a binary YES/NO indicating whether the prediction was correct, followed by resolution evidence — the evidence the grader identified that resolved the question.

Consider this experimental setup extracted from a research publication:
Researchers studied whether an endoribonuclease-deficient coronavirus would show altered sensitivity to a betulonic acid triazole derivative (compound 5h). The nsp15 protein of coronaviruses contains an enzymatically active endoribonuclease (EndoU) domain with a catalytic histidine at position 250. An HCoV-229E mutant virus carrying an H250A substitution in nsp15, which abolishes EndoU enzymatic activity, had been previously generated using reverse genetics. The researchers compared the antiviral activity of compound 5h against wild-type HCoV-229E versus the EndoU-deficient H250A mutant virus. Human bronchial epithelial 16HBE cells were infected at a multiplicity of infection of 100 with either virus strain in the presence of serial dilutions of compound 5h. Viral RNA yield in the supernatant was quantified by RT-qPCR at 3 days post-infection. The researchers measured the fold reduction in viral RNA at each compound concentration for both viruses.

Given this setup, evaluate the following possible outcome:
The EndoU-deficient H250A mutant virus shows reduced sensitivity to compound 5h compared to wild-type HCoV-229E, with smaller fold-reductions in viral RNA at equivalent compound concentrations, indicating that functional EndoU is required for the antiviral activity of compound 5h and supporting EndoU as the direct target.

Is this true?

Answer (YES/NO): YES